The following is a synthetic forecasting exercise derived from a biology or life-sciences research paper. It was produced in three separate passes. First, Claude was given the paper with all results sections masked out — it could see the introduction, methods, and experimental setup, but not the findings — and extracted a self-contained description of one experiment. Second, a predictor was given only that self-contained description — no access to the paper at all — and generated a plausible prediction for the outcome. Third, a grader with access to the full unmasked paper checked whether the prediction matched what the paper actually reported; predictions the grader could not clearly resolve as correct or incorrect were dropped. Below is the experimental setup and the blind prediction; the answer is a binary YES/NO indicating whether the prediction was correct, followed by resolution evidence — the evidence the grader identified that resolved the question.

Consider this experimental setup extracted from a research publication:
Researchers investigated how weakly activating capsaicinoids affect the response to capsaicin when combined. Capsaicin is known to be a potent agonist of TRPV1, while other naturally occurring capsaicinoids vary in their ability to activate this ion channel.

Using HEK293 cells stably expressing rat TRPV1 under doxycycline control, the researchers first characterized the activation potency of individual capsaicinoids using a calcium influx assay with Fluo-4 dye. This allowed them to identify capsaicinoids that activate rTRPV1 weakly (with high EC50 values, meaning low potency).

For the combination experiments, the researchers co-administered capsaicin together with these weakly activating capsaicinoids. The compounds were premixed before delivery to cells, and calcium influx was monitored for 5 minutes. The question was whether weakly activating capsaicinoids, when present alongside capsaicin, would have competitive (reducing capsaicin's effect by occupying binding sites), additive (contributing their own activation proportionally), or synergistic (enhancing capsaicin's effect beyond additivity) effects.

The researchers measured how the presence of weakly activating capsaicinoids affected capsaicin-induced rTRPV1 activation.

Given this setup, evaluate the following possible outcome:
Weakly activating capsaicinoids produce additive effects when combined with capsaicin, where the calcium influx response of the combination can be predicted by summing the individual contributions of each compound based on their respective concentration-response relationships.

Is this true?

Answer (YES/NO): NO